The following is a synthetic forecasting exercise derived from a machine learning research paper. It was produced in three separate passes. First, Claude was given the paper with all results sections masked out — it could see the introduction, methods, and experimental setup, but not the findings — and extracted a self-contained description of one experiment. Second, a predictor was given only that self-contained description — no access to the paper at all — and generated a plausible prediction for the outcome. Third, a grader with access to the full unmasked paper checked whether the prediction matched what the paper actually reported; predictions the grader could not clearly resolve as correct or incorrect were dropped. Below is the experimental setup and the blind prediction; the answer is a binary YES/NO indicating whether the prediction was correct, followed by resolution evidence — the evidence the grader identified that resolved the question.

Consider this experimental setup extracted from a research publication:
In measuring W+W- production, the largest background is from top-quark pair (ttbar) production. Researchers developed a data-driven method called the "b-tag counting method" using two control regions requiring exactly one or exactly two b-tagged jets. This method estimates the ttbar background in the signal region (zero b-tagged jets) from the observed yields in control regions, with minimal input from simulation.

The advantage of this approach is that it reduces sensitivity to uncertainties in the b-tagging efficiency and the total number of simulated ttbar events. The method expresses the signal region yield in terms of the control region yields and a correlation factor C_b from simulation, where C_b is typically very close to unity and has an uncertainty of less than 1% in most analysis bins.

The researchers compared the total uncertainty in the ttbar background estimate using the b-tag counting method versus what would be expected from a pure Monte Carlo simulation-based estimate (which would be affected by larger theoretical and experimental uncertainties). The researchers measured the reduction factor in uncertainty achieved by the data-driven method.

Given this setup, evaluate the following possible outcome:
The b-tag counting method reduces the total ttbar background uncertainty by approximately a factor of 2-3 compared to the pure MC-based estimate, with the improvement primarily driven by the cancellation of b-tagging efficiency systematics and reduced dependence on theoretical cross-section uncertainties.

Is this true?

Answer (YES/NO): NO